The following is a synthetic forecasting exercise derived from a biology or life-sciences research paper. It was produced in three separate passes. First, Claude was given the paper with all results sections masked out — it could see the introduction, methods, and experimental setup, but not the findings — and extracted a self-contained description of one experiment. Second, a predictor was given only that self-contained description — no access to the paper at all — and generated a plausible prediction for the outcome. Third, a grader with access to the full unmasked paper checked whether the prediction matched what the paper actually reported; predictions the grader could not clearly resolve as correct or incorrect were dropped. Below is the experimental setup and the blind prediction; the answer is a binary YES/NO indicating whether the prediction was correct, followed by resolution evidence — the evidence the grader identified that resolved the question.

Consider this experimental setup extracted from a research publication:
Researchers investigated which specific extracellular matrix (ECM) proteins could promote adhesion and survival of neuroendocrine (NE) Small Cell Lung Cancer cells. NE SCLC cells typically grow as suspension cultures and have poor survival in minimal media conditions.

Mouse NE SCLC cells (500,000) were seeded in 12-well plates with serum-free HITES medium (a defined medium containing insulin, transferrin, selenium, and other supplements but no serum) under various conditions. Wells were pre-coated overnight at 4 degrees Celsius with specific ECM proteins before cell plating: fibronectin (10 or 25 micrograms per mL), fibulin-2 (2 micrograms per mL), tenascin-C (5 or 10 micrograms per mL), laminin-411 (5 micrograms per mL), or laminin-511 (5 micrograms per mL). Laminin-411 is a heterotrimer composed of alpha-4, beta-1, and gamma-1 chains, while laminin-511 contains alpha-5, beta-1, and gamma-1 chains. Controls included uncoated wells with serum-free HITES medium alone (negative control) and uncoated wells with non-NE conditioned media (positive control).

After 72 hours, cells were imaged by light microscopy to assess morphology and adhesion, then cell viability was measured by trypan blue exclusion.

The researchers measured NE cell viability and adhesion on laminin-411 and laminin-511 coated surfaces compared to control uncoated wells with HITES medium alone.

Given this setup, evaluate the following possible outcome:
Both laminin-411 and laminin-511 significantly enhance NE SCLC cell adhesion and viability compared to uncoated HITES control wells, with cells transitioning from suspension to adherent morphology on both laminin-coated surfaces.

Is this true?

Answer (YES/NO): YES